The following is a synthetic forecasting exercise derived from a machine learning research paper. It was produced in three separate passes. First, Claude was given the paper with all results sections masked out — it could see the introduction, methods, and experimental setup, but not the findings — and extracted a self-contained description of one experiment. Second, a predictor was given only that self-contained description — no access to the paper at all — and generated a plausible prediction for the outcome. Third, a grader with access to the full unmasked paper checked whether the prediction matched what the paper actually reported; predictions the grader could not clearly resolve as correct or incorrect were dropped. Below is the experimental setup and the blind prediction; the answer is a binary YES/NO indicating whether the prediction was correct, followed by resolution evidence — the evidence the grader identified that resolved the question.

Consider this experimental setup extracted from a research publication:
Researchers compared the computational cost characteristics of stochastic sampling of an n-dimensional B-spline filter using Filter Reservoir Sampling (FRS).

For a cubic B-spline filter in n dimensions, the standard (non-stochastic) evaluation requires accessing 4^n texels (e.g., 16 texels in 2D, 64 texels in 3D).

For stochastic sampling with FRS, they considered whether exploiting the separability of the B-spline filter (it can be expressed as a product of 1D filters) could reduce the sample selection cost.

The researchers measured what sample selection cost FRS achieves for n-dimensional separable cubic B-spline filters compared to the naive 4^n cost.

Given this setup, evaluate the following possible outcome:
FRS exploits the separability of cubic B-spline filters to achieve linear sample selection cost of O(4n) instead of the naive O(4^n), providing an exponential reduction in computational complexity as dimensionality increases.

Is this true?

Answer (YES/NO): YES